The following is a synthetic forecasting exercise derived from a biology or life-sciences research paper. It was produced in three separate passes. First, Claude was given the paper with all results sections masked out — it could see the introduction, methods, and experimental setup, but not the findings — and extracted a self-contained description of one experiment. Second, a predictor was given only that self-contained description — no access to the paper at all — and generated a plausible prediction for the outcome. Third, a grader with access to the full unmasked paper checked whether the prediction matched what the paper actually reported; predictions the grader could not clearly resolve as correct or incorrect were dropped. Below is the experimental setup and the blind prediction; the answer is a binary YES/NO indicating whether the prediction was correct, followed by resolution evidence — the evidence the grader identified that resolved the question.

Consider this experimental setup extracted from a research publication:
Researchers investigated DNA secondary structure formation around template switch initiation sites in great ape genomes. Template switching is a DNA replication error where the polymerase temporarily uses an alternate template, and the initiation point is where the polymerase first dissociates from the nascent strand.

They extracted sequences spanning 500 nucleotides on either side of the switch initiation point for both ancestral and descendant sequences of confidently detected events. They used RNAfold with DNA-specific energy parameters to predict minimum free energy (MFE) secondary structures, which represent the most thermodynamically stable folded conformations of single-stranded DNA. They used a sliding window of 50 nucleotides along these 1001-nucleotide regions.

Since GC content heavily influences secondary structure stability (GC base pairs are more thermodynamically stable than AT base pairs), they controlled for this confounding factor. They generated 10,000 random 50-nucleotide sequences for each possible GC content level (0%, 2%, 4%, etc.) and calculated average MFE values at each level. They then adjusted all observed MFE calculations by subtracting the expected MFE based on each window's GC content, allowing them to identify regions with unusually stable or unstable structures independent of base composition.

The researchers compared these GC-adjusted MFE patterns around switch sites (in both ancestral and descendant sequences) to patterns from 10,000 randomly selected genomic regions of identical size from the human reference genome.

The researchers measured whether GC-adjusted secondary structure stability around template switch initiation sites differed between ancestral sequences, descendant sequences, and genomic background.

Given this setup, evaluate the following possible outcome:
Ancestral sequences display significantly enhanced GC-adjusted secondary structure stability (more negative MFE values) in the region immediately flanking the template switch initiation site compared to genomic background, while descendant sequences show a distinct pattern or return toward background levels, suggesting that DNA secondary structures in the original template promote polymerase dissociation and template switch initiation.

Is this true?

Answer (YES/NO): NO